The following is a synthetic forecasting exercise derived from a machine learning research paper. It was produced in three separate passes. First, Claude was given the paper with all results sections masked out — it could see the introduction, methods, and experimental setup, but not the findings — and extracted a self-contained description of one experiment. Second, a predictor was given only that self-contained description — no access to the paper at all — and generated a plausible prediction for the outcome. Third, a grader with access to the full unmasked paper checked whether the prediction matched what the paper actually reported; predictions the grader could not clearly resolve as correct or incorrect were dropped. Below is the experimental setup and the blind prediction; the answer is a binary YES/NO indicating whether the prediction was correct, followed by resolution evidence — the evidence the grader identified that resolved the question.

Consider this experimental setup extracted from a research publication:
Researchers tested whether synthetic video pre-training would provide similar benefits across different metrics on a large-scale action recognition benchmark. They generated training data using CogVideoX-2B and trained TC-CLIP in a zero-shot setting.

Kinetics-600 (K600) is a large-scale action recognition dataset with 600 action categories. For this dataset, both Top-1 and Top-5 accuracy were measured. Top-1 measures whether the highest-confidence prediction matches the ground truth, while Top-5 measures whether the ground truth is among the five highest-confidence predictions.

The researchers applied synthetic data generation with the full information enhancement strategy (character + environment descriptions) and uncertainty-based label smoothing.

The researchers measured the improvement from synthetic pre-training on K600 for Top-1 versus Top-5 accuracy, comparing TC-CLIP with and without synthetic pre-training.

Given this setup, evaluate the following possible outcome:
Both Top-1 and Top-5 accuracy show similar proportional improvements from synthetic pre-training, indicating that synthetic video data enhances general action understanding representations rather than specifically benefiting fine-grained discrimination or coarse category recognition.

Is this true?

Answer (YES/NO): NO